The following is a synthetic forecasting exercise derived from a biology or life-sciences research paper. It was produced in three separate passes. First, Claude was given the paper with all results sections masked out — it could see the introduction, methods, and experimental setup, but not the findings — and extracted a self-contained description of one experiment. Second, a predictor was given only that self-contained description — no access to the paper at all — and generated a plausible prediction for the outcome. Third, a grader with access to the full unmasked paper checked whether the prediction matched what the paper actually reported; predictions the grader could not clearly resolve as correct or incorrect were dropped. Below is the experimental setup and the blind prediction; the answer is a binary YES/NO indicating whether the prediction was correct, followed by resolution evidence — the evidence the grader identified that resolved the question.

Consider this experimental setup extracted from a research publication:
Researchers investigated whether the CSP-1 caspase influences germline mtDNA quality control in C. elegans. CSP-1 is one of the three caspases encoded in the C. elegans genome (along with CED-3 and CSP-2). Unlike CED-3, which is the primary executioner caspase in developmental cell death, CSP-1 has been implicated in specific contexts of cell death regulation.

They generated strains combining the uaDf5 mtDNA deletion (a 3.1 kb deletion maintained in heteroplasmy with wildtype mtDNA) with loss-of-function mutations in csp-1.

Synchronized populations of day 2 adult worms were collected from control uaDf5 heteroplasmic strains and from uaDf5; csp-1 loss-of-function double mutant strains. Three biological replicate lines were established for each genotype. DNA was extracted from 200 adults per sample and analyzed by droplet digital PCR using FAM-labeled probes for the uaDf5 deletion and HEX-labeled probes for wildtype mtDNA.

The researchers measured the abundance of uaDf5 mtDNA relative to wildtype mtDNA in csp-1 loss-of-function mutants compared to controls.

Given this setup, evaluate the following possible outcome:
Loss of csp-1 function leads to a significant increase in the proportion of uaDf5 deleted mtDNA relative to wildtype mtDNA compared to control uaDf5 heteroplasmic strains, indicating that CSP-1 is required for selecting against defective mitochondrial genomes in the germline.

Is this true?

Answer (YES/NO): YES